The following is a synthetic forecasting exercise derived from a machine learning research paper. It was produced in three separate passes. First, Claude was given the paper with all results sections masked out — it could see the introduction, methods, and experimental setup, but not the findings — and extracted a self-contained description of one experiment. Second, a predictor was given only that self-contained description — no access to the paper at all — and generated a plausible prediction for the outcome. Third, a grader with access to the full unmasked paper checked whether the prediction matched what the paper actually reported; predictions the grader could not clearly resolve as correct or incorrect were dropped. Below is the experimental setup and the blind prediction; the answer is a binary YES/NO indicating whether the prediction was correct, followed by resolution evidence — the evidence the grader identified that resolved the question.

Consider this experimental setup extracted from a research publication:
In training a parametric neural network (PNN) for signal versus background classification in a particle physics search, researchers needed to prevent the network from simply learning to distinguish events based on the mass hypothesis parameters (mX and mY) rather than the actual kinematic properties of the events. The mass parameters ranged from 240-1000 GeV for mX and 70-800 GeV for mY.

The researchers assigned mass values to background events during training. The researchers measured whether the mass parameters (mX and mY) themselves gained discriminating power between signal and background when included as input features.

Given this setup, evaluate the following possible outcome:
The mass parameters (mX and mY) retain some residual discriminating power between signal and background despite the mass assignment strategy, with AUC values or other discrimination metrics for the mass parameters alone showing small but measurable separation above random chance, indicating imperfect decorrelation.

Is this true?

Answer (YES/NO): NO